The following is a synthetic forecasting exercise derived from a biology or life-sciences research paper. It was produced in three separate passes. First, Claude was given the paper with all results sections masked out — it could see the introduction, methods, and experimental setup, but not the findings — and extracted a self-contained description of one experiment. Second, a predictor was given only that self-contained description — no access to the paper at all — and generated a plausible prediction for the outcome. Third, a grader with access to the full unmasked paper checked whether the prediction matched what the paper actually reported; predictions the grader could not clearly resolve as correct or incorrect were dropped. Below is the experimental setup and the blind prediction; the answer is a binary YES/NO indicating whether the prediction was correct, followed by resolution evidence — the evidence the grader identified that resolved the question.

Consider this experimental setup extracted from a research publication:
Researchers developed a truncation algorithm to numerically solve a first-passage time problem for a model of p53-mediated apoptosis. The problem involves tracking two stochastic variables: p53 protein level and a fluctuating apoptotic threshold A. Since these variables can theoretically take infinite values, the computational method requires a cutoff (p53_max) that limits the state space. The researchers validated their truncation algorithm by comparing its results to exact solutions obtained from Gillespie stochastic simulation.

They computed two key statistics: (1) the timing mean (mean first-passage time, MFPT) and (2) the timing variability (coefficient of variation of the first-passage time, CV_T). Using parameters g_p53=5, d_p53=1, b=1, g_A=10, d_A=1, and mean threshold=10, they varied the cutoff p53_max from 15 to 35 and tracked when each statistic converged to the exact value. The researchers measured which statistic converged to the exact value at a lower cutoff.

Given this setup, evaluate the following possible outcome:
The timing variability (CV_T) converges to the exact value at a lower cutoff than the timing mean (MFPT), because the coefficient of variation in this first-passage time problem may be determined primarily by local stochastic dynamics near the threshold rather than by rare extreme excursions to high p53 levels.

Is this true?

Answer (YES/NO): NO